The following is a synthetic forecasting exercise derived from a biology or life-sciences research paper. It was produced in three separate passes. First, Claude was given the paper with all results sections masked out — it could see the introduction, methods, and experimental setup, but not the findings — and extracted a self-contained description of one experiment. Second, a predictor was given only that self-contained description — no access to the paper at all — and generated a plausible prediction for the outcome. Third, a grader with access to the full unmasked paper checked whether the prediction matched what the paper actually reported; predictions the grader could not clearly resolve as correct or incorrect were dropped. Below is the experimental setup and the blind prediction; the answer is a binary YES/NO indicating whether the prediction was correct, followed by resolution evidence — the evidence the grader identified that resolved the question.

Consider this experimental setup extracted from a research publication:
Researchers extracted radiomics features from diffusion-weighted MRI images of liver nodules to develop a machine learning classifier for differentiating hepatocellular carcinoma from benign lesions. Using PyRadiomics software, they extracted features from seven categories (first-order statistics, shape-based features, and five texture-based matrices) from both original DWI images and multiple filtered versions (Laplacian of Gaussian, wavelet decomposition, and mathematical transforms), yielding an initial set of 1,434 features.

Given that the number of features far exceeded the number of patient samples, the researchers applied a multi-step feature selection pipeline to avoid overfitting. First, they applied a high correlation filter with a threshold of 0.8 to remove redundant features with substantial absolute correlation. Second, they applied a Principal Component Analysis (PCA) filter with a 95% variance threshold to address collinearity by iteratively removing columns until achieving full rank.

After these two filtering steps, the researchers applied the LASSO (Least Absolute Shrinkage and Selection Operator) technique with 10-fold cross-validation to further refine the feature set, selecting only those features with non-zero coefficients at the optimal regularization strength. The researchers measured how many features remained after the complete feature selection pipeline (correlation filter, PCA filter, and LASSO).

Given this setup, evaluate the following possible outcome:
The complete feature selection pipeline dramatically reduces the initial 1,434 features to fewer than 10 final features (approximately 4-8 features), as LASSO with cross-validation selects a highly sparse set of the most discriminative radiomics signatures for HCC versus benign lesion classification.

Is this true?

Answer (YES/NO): NO